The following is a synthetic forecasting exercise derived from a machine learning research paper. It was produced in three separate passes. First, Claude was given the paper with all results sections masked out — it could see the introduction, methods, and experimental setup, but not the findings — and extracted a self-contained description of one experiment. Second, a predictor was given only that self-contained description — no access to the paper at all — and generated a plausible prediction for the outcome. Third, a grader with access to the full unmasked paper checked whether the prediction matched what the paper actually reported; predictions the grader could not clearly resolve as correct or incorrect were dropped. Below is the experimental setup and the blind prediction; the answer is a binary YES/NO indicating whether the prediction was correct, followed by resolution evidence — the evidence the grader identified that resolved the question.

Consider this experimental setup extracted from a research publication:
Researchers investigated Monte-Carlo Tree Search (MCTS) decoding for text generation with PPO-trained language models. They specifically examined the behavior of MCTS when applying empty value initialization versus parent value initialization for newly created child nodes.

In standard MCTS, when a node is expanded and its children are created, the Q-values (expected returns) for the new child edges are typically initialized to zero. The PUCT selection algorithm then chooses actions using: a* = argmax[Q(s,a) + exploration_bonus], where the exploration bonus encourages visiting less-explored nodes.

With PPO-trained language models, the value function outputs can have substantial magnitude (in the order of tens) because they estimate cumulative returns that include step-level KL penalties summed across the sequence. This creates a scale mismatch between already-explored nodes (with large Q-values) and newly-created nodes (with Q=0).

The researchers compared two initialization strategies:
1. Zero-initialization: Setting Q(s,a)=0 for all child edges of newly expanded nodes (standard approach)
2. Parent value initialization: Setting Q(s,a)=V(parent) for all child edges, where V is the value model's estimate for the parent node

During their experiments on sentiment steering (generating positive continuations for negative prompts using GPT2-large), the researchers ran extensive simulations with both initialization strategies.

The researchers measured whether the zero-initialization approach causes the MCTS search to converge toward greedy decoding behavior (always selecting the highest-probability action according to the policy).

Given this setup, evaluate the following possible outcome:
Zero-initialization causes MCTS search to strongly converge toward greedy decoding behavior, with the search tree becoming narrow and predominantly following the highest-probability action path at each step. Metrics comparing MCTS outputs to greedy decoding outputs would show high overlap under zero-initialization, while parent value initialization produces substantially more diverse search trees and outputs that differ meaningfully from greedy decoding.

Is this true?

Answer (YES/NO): YES